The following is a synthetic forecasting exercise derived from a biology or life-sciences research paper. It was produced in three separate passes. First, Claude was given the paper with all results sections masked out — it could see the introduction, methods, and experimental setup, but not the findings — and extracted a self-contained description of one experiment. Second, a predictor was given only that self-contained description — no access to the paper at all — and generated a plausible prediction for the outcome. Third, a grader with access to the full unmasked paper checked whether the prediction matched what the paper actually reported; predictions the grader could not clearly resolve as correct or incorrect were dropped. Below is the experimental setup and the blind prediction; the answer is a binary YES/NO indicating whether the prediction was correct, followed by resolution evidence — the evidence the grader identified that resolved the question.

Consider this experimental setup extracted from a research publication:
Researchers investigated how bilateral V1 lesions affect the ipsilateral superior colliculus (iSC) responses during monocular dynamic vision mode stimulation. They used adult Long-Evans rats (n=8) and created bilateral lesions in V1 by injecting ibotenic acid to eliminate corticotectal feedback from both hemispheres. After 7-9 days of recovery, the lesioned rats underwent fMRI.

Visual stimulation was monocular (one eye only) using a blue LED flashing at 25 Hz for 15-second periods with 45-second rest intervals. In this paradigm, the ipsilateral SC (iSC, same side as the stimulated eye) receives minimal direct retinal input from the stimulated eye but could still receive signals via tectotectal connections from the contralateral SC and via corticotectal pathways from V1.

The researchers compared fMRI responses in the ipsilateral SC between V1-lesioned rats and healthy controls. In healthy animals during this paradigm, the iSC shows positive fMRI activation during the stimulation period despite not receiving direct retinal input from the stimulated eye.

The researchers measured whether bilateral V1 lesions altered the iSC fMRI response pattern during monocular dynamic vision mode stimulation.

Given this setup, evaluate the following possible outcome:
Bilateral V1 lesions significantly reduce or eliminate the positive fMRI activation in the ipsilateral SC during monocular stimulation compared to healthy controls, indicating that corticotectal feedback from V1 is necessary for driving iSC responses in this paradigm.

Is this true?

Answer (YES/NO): NO